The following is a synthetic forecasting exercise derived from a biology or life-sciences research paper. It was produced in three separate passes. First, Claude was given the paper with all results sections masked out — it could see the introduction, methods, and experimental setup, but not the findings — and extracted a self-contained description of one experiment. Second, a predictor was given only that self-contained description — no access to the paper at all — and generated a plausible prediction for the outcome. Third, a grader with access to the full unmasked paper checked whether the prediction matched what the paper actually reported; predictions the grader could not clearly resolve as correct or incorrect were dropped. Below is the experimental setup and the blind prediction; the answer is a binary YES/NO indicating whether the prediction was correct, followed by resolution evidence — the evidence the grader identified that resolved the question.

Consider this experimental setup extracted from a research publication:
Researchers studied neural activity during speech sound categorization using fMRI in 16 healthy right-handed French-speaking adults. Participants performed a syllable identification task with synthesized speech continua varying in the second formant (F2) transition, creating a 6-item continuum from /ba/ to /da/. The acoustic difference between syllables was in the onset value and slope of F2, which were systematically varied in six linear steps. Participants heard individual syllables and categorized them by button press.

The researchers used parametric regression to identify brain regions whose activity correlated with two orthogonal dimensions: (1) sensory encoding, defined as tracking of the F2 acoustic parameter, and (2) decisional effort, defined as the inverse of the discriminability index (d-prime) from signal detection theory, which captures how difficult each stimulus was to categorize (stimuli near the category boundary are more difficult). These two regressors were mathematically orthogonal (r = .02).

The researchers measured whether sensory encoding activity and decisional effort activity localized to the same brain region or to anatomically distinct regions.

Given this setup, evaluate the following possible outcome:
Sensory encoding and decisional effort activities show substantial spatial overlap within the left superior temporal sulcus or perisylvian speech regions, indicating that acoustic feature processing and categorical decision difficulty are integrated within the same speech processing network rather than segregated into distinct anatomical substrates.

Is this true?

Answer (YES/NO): NO